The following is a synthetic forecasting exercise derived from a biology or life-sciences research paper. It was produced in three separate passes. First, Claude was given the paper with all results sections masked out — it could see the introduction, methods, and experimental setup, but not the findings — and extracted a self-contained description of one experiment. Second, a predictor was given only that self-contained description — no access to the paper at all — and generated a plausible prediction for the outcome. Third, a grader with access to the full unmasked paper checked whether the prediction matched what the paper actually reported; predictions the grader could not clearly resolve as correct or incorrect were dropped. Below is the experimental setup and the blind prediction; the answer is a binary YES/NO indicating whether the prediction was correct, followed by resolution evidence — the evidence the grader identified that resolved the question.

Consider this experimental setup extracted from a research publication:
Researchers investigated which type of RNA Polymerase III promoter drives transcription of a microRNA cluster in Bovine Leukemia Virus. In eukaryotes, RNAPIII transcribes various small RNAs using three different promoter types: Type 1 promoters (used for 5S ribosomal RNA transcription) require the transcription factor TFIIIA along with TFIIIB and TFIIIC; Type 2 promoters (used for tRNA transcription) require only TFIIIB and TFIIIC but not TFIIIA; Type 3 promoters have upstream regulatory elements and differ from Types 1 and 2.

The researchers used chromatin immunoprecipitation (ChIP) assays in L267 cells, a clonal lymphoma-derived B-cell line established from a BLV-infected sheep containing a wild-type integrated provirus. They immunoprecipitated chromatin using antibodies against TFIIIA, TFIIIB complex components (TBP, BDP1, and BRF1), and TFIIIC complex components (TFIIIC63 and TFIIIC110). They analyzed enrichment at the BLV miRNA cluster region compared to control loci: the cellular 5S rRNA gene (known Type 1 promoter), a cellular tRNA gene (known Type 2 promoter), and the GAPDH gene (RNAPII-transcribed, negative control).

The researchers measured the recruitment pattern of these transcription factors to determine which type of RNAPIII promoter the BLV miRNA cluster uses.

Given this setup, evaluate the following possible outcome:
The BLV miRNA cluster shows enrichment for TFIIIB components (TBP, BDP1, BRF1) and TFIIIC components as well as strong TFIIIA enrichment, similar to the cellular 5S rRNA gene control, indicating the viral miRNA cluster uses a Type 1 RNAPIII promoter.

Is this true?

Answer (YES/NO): NO